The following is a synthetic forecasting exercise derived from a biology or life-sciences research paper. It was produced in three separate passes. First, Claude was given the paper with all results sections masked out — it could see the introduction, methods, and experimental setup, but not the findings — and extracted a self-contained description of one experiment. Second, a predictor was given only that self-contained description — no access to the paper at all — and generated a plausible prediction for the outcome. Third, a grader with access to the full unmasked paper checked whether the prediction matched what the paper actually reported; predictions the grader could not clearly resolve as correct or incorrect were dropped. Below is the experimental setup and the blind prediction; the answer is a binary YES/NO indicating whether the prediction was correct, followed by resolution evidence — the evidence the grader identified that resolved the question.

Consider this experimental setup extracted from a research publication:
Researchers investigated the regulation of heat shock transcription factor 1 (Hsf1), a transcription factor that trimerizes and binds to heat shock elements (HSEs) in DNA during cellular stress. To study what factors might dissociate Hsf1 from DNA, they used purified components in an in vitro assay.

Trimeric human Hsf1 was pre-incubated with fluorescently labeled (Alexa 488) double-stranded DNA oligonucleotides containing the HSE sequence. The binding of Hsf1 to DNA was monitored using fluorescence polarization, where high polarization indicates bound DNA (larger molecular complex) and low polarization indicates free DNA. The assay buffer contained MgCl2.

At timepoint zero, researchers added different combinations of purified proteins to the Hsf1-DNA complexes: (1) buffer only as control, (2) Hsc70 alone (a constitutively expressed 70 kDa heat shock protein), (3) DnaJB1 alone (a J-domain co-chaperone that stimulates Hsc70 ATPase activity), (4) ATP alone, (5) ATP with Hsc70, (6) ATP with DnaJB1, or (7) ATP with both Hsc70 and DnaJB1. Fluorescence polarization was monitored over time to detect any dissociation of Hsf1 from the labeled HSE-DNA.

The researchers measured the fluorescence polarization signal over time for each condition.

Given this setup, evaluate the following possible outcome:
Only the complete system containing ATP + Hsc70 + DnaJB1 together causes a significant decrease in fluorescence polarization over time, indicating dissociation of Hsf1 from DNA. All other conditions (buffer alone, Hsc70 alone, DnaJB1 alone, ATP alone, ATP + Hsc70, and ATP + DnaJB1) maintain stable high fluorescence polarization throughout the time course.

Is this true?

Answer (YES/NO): YES